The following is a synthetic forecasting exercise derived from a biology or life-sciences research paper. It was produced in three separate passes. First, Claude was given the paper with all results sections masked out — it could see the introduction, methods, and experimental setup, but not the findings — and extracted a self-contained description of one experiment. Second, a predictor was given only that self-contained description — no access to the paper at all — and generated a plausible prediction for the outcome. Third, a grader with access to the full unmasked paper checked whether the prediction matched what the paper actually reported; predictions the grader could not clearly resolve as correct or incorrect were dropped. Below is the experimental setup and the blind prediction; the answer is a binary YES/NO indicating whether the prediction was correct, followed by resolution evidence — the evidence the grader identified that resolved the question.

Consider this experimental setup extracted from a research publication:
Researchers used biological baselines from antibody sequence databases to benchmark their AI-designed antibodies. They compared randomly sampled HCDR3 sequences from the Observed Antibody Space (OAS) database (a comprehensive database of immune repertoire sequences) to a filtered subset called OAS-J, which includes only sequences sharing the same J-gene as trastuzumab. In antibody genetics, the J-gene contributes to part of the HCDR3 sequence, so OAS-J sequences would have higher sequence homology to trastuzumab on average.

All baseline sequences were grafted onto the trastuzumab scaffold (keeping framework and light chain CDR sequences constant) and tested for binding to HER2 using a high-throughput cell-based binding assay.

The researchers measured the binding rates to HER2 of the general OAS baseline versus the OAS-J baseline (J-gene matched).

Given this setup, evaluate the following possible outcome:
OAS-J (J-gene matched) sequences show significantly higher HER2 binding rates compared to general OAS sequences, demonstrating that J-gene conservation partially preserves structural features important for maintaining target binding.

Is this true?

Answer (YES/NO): NO